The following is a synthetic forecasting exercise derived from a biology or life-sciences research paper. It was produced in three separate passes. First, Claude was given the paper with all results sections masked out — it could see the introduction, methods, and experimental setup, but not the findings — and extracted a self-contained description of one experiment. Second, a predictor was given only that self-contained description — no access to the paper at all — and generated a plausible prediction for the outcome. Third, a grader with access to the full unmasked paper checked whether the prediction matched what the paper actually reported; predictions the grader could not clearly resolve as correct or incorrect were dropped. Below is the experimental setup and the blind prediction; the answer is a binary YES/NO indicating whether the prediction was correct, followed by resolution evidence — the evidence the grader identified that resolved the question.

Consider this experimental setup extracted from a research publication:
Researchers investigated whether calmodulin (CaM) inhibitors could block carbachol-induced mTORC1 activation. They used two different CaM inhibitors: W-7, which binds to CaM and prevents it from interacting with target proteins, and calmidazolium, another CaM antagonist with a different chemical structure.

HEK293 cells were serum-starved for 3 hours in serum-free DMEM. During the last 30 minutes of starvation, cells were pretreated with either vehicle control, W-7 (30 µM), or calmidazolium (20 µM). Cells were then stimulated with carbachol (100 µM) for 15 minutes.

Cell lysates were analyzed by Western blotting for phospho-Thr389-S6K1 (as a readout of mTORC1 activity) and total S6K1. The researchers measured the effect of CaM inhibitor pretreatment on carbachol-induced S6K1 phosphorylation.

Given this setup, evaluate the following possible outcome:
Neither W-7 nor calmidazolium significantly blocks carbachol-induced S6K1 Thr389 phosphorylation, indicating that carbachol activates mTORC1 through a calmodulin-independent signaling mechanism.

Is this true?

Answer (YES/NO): NO